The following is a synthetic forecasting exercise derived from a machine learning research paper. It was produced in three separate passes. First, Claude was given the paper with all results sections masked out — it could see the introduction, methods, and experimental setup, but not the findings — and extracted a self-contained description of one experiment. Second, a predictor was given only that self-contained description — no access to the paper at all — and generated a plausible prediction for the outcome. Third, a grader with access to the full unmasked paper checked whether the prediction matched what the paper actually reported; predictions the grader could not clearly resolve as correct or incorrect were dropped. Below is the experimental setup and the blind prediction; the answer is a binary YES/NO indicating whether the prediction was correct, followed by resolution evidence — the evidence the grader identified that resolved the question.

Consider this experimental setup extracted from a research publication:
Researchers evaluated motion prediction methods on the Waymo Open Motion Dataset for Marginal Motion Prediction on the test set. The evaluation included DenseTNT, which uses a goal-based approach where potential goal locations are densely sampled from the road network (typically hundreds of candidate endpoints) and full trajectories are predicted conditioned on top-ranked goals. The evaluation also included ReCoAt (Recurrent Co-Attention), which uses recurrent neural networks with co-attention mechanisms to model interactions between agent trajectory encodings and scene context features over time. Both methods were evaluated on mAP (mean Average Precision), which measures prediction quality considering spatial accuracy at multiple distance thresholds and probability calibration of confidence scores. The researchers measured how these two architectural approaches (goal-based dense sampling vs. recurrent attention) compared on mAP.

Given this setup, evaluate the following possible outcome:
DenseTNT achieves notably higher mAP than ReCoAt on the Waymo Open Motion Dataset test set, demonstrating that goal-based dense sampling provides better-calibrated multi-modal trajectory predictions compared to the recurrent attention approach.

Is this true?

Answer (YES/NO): YES